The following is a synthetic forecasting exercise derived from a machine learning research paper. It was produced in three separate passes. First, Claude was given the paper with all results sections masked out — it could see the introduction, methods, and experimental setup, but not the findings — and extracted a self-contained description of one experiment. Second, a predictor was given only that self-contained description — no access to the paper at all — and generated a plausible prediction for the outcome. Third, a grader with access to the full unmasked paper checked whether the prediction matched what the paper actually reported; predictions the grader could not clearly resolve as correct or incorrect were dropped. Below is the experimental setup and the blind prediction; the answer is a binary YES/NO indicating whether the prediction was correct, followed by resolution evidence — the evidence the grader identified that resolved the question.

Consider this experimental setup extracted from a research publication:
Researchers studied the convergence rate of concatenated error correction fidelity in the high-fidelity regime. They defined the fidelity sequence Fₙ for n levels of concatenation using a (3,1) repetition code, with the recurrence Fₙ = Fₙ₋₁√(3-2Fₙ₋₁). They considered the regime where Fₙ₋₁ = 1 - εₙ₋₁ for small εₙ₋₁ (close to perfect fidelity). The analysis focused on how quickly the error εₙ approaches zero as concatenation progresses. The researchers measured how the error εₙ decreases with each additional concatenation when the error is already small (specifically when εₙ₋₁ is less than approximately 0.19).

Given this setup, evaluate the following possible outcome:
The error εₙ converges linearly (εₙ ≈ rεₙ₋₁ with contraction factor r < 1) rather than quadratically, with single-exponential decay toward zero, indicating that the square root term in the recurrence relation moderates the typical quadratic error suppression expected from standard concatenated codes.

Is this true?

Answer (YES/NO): YES